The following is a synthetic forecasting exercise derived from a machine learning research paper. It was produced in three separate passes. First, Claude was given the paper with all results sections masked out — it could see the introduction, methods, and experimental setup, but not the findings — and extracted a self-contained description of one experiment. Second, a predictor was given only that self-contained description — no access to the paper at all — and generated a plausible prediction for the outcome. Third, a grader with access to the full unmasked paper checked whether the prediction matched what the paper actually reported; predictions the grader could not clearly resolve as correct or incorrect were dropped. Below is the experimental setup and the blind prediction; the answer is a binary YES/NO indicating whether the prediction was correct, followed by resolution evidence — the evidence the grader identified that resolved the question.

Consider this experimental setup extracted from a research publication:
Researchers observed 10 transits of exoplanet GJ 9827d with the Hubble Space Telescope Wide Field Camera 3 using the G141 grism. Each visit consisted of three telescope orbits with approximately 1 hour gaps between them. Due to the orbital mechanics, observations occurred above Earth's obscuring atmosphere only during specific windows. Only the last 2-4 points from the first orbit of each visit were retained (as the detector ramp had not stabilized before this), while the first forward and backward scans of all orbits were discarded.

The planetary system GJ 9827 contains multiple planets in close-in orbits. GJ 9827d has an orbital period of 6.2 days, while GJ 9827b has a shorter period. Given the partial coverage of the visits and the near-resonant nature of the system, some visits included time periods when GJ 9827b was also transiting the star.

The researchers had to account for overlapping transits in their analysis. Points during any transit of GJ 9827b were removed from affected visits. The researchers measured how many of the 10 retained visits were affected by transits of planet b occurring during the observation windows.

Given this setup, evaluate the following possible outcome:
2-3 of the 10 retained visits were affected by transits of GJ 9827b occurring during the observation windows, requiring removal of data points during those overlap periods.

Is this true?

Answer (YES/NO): YES